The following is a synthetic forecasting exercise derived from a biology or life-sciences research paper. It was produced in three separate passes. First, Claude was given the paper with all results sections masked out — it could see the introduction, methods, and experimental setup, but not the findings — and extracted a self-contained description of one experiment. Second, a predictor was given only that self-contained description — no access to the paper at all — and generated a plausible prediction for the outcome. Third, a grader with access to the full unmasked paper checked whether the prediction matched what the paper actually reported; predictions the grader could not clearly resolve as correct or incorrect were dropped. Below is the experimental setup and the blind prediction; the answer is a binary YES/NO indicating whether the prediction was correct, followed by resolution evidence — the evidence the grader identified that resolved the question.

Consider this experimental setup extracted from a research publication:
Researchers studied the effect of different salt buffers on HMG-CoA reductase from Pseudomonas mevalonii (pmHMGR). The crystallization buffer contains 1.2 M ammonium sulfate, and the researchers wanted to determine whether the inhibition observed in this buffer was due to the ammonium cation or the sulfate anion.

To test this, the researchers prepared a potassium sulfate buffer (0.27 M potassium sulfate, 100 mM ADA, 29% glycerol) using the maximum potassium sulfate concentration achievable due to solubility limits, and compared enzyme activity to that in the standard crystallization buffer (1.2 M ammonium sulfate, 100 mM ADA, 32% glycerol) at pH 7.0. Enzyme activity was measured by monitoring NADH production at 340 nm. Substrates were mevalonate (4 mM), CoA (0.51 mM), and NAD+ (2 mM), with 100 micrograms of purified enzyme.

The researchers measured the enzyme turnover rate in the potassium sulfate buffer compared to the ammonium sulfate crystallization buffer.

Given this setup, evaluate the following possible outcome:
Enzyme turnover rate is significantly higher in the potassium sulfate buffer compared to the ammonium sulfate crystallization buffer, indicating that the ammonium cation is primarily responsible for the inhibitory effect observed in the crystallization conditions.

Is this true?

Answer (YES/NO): YES